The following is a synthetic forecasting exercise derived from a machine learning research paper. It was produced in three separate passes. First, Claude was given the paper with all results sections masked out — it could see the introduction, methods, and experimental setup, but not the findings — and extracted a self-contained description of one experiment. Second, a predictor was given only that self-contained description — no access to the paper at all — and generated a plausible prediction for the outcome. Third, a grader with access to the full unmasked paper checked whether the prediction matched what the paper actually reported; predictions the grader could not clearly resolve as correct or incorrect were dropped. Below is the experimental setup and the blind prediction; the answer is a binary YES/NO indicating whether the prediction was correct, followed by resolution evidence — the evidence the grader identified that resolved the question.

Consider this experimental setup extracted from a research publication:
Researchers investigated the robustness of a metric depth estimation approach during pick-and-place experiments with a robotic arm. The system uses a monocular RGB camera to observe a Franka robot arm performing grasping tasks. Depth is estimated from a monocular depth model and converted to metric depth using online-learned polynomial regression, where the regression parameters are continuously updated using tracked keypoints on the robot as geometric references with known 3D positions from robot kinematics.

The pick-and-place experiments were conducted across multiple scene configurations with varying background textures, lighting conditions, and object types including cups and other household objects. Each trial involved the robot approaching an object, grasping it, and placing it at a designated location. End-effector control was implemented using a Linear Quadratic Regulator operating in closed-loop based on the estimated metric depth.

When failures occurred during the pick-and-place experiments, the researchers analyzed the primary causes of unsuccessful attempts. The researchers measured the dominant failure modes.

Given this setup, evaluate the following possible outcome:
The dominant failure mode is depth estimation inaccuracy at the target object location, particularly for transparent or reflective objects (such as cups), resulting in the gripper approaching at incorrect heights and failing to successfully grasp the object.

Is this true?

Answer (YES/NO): NO